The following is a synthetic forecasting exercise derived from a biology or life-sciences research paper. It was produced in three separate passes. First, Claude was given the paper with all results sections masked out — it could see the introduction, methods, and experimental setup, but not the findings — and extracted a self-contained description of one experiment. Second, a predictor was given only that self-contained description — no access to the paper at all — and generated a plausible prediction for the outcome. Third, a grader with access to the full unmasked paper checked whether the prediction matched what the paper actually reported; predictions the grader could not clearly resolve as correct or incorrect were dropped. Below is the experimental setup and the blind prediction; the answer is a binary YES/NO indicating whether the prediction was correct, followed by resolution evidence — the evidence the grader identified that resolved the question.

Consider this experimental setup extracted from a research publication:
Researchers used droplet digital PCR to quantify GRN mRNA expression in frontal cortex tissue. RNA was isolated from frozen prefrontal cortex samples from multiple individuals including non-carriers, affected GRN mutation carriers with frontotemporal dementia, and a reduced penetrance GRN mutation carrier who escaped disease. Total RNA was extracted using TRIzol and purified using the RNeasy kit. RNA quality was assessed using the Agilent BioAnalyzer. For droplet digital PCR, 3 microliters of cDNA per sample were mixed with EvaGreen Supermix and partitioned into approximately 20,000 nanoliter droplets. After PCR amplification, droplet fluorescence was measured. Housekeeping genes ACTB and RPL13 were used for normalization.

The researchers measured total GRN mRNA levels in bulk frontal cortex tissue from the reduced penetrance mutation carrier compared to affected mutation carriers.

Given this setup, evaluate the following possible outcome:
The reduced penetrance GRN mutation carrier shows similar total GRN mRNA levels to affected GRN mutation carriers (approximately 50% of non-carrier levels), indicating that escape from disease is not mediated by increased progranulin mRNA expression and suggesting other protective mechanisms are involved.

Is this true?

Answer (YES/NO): NO